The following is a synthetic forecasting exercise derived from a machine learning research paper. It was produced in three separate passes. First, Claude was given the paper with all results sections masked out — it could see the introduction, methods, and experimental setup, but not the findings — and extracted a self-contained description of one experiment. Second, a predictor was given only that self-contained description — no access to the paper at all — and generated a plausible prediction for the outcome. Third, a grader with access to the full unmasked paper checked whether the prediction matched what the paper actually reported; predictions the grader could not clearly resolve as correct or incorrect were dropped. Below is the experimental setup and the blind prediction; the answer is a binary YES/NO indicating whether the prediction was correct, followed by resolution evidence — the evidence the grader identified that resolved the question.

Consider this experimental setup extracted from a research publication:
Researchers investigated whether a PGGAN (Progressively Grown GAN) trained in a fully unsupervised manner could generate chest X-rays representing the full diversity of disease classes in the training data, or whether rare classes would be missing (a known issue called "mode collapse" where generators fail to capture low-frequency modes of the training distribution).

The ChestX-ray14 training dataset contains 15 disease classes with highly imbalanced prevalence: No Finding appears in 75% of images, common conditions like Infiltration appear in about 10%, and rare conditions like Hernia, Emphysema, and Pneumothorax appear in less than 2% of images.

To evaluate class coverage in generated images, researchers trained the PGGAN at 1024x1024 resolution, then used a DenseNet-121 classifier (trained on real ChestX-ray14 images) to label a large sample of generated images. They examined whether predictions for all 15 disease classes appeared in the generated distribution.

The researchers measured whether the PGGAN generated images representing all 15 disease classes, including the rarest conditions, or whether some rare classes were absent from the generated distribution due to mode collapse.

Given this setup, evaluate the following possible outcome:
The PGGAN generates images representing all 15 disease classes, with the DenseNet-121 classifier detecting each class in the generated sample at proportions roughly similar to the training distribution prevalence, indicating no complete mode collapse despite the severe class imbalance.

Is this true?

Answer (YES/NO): YES